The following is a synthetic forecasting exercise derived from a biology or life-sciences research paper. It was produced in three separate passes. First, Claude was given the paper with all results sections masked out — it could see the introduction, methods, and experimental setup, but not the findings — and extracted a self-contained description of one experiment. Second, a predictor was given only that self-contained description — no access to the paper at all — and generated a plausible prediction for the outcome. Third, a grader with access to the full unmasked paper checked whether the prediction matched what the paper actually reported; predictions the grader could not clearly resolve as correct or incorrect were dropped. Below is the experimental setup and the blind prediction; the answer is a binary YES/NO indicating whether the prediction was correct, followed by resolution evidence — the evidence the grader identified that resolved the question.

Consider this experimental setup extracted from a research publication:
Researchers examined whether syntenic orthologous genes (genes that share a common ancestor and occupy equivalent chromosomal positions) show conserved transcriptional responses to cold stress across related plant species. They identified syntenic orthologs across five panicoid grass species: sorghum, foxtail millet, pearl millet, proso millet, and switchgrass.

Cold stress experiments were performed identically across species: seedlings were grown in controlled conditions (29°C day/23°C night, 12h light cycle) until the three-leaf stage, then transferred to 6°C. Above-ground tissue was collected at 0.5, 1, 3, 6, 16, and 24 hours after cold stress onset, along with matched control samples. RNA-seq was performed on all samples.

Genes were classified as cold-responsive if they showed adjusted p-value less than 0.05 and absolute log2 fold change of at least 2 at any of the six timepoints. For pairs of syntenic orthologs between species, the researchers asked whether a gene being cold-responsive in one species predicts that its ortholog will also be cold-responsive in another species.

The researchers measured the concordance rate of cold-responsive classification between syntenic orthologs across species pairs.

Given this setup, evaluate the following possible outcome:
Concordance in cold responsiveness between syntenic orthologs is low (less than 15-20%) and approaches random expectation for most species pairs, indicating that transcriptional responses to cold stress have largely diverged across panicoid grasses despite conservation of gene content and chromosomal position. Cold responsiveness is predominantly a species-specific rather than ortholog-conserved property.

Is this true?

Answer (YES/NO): YES